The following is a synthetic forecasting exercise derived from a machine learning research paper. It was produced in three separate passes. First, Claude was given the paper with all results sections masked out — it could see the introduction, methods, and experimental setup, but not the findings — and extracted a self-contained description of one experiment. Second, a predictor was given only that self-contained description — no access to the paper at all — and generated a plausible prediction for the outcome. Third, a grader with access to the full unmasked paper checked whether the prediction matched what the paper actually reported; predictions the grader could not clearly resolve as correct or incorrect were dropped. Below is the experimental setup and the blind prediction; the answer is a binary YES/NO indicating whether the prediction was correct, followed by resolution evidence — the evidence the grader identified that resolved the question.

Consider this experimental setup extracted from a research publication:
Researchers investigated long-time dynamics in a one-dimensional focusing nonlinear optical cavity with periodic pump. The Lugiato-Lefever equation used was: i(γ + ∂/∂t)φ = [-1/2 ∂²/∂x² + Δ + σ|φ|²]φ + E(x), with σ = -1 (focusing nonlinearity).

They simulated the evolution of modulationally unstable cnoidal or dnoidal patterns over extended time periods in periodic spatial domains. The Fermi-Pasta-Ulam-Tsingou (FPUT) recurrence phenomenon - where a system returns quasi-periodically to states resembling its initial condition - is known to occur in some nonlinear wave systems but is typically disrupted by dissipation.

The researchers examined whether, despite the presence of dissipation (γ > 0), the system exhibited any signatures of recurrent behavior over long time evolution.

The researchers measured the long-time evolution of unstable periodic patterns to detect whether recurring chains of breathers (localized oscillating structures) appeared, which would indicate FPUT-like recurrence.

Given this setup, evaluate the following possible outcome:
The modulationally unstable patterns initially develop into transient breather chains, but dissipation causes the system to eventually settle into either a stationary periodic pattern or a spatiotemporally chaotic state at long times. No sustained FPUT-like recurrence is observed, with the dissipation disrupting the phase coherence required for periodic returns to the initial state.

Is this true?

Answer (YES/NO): NO